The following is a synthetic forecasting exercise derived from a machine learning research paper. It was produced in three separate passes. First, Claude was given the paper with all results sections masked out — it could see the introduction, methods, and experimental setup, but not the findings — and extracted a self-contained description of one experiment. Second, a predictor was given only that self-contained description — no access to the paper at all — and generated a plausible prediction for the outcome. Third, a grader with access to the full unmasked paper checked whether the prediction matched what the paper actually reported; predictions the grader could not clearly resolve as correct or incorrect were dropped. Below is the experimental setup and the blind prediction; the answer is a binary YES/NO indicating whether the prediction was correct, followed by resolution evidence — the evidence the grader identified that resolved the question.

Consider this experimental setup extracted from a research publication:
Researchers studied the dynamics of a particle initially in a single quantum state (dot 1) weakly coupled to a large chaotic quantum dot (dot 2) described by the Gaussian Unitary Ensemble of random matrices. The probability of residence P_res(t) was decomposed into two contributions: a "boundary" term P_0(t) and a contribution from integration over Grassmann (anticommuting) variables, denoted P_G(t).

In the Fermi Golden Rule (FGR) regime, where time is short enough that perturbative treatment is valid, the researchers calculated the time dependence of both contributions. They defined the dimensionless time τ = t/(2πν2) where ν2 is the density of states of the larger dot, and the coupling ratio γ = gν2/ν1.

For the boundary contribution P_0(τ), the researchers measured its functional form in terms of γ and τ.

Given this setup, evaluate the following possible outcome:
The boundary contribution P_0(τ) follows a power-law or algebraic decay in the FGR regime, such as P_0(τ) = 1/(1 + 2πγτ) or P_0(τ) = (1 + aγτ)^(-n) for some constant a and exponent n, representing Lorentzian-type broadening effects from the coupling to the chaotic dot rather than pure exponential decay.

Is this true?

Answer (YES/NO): NO